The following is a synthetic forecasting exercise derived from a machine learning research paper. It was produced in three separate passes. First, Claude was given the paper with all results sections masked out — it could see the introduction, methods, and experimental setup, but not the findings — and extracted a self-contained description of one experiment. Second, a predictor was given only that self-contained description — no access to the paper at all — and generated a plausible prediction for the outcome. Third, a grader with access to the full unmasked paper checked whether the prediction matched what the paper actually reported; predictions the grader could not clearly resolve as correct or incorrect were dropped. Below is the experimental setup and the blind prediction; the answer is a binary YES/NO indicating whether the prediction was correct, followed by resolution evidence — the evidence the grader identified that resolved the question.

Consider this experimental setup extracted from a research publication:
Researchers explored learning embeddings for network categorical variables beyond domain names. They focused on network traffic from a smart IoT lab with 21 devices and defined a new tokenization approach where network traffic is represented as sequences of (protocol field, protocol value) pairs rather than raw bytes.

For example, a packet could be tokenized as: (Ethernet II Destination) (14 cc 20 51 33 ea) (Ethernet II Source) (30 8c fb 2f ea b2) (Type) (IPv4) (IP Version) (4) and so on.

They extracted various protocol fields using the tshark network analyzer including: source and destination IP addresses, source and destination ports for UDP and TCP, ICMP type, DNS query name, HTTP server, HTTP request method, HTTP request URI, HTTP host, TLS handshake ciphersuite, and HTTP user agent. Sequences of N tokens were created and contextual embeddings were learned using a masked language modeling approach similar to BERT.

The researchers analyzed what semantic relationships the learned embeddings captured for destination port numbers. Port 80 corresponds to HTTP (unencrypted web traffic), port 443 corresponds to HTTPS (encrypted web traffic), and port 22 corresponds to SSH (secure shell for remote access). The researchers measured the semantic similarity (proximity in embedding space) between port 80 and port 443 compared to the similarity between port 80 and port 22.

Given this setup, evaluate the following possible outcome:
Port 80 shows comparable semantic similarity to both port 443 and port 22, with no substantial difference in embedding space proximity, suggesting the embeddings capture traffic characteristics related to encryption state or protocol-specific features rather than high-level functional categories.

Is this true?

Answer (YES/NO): NO